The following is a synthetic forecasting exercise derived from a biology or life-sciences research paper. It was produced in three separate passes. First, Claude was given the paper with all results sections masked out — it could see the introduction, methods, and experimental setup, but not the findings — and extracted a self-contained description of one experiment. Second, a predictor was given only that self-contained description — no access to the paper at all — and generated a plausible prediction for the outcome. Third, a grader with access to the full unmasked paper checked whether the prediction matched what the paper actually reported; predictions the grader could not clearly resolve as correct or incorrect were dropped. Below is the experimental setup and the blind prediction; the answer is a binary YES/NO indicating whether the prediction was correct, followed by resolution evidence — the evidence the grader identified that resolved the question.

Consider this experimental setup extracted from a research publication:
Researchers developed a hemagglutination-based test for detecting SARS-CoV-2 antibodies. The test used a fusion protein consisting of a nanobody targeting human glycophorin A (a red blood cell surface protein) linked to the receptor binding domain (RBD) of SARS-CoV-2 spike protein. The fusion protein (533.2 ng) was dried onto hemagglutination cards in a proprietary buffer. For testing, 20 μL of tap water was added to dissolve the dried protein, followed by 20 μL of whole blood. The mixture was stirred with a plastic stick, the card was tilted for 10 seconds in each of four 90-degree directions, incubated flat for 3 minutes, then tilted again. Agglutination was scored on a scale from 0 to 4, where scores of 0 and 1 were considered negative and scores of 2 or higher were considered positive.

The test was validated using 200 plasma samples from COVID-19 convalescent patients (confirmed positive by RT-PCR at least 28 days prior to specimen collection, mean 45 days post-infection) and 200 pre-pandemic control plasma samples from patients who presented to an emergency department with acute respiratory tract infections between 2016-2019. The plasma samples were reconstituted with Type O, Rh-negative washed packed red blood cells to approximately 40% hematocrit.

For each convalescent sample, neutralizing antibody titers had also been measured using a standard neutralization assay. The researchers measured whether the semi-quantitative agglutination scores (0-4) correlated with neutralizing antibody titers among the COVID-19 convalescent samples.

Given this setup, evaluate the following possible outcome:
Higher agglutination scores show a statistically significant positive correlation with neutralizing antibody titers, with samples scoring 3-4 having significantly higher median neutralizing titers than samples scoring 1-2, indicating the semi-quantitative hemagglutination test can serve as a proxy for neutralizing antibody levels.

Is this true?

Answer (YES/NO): YES